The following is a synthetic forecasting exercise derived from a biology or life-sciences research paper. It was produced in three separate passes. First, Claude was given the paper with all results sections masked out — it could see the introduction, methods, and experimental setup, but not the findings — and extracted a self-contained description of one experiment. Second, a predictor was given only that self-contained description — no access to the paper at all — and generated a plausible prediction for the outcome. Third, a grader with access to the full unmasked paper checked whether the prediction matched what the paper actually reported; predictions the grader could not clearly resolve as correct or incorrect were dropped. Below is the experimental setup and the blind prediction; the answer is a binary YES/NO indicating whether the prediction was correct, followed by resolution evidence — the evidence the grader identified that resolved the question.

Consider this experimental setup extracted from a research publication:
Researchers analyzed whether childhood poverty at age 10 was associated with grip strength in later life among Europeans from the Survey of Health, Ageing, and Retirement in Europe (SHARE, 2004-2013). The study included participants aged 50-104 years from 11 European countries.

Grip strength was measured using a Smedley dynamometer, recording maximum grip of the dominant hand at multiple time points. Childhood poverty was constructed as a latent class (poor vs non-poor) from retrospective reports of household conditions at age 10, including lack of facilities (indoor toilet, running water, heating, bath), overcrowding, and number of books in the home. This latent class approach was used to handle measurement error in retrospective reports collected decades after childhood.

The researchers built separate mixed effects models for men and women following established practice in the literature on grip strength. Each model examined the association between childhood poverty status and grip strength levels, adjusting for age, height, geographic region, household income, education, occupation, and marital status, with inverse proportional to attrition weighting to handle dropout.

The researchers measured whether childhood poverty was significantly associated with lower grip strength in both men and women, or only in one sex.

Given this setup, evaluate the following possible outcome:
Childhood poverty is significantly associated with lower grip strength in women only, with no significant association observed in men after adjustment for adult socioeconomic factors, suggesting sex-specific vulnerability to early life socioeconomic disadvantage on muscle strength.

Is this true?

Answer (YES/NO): NO